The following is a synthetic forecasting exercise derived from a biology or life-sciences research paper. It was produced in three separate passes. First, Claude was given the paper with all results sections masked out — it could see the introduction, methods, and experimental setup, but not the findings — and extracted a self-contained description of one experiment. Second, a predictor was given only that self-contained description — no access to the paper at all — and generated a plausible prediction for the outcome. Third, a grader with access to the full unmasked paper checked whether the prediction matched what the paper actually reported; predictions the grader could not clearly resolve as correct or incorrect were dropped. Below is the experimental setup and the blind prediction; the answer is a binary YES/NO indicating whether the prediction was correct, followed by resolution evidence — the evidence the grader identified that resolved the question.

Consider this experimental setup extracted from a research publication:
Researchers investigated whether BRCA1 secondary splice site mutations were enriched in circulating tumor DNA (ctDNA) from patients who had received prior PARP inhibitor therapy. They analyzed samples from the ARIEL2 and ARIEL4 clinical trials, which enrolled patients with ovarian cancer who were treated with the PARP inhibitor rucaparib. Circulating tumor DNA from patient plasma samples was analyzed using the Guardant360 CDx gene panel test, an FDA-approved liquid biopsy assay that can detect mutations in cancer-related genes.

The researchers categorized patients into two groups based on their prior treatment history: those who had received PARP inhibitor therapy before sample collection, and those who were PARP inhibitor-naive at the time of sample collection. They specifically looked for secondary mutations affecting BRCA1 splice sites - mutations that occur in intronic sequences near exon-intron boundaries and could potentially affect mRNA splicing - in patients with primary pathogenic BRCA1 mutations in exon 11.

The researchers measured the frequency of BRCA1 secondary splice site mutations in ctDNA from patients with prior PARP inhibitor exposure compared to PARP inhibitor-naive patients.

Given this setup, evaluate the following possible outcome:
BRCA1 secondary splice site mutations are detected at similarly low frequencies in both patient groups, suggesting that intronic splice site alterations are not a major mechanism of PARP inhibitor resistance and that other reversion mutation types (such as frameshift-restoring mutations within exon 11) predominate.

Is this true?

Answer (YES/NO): NO